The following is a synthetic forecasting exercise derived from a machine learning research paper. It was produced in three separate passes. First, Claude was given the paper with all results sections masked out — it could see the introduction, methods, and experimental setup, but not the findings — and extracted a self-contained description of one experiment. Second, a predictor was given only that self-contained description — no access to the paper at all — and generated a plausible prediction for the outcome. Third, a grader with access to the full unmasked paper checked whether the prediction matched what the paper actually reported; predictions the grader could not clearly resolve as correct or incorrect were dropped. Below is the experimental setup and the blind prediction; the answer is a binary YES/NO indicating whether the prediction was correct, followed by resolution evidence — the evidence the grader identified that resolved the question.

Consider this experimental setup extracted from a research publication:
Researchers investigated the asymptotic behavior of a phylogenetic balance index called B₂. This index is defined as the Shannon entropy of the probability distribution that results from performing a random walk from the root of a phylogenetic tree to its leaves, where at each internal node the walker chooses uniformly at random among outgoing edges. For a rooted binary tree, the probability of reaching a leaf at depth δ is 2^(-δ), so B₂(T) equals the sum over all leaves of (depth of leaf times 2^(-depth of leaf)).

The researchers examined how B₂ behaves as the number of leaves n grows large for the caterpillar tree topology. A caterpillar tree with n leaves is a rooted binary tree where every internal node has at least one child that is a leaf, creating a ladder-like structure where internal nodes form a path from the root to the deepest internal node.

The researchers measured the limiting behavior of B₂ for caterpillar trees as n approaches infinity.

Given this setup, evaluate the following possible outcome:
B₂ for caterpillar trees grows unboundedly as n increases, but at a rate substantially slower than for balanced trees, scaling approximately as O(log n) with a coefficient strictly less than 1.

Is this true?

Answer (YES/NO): NO